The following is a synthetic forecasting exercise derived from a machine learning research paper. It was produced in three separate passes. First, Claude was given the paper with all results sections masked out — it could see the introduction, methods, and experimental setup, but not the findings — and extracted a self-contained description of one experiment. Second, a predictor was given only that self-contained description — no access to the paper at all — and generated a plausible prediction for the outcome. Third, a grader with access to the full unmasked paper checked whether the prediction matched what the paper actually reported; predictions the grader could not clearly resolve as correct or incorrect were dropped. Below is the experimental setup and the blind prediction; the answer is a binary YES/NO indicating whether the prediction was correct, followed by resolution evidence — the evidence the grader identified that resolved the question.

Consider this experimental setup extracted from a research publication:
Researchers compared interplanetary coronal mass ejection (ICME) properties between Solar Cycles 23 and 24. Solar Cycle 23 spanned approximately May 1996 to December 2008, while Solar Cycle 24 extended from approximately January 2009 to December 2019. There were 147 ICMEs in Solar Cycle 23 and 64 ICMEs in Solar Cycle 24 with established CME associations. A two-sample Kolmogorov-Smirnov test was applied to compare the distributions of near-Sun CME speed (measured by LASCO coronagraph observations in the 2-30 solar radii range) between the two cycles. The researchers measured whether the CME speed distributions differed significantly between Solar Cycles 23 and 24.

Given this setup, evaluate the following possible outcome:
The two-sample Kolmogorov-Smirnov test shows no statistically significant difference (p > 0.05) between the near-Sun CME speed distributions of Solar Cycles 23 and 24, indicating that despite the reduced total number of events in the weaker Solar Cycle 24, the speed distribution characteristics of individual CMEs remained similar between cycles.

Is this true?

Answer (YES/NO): YES